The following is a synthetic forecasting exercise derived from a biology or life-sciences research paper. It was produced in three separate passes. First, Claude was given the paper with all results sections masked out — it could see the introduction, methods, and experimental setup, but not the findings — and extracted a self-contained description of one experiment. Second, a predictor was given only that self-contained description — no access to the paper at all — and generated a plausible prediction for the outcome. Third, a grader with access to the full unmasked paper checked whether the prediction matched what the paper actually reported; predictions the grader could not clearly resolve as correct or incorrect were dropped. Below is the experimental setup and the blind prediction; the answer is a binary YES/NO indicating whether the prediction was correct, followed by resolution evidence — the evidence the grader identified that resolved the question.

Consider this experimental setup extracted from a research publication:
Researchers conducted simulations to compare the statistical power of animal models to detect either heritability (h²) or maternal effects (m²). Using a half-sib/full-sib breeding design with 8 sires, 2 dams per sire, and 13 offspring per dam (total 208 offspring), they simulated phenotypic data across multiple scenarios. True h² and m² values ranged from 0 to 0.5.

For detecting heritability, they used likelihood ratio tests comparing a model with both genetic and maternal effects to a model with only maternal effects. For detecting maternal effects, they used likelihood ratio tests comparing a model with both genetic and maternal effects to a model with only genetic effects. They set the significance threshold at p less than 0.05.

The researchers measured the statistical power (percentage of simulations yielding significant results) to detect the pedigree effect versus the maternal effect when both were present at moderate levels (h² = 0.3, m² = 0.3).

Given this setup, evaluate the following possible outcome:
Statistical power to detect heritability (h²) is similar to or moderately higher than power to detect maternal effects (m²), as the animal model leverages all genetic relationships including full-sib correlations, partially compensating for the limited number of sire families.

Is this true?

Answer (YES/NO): NO